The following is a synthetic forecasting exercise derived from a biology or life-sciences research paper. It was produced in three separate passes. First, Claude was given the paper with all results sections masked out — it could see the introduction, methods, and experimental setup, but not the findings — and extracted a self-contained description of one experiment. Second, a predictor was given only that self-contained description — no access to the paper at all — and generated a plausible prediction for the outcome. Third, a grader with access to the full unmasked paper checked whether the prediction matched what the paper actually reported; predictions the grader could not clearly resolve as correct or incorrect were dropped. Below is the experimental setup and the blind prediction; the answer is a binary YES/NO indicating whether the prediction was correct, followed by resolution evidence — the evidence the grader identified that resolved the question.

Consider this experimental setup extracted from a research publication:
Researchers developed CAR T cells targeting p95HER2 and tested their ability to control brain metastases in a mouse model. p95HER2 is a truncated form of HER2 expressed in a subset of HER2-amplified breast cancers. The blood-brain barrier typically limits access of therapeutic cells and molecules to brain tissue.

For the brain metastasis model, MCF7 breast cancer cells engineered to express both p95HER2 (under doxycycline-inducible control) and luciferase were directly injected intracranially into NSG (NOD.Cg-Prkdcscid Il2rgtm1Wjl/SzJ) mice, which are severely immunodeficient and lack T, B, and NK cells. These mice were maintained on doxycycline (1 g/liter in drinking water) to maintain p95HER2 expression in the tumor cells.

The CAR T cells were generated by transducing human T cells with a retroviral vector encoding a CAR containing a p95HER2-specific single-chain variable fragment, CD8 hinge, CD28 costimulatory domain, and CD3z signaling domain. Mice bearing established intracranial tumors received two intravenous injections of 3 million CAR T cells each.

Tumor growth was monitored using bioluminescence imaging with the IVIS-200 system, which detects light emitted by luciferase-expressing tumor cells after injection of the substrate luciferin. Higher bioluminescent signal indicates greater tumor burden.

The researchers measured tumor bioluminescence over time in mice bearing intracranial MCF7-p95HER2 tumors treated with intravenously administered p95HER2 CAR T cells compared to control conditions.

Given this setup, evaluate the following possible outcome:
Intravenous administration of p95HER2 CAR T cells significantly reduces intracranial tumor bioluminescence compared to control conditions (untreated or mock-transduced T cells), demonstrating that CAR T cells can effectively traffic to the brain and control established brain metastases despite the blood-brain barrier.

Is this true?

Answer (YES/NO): YES